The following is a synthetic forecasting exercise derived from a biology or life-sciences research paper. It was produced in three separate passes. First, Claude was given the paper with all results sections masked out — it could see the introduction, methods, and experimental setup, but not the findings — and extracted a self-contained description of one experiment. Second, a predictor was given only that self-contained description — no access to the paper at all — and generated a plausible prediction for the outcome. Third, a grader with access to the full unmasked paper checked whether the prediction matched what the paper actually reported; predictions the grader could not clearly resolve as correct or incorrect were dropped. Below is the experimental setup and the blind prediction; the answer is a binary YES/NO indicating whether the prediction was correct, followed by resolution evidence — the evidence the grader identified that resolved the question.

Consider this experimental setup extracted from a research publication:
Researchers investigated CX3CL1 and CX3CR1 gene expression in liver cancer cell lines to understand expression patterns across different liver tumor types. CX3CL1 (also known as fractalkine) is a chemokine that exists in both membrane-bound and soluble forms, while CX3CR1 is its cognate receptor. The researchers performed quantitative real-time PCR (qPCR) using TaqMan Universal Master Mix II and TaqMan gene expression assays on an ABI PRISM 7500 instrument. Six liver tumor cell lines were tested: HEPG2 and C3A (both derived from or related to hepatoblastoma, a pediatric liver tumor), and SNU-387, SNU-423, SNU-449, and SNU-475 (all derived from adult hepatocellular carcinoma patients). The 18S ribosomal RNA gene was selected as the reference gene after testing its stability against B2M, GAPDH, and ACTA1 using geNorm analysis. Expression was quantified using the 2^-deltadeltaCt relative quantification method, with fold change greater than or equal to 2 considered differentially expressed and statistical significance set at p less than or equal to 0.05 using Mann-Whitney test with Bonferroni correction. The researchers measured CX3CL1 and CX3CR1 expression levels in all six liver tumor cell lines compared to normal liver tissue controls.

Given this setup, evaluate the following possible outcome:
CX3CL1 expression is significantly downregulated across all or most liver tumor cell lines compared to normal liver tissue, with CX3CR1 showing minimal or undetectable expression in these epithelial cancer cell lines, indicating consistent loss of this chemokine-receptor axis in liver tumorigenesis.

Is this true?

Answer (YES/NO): NO